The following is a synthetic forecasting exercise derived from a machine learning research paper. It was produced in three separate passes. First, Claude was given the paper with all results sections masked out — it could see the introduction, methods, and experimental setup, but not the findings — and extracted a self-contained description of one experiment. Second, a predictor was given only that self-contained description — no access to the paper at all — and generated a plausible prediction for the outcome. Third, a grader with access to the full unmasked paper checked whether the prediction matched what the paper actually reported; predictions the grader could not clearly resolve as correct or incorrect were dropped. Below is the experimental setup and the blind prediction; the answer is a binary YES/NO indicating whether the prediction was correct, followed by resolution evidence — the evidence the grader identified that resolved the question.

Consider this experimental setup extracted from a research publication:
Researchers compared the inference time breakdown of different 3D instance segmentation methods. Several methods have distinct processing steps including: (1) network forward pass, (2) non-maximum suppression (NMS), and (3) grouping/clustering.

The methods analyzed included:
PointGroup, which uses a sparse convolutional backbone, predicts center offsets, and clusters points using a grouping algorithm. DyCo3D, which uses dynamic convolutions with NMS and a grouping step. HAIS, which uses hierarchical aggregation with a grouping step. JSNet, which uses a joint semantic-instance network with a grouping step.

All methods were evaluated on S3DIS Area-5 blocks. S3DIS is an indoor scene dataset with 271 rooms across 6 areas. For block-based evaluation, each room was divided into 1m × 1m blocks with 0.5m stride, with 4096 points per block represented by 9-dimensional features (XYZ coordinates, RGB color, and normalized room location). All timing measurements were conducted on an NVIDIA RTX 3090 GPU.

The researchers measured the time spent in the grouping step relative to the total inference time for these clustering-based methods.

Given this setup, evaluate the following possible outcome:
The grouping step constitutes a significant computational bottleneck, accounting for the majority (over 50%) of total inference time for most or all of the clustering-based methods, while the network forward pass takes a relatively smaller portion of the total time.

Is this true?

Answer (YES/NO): NO